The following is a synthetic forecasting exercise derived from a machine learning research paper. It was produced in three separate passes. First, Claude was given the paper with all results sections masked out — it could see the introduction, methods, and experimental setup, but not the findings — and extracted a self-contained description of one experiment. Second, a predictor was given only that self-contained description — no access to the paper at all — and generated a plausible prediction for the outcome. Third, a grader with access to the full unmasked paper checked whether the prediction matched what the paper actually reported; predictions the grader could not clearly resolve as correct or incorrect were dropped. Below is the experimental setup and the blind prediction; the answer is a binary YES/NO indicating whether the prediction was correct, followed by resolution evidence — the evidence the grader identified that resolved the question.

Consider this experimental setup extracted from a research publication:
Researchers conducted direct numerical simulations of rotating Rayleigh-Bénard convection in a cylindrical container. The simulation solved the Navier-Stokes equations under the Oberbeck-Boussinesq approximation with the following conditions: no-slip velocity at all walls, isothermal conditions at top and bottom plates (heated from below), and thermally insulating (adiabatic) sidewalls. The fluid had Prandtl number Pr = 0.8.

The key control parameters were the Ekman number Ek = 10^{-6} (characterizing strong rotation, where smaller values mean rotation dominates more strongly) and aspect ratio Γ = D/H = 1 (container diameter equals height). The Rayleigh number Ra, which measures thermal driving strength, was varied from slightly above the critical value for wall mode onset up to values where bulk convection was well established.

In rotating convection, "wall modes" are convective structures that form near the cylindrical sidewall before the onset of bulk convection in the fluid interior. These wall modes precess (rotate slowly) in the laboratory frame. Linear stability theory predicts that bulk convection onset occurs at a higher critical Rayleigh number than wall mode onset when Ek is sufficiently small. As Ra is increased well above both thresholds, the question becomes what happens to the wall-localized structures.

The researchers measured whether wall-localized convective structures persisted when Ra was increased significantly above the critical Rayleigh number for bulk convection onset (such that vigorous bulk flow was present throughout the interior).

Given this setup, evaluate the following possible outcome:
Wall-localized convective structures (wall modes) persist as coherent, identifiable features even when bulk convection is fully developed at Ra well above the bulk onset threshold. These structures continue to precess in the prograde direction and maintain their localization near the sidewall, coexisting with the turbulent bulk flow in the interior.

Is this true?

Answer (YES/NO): NO